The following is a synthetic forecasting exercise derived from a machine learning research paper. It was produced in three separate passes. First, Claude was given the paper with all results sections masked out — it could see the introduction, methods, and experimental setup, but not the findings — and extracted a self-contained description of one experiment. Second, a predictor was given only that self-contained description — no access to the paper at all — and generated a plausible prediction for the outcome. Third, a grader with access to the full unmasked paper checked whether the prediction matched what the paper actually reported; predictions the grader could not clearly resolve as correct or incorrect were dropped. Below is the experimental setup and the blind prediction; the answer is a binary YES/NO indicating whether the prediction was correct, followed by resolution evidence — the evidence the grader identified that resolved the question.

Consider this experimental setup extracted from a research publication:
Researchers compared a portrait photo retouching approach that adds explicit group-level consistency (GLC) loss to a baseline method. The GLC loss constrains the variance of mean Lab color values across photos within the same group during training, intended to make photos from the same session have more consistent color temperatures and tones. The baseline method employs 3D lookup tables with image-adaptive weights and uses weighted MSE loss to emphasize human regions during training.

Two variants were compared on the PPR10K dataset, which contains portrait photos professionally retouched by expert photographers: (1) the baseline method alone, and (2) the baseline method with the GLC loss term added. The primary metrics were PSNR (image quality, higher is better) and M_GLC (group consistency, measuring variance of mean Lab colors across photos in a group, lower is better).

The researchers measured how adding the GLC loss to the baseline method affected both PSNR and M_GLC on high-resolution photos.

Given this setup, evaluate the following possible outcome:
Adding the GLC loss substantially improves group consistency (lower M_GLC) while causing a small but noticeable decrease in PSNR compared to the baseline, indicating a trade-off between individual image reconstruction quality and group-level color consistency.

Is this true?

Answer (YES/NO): NO